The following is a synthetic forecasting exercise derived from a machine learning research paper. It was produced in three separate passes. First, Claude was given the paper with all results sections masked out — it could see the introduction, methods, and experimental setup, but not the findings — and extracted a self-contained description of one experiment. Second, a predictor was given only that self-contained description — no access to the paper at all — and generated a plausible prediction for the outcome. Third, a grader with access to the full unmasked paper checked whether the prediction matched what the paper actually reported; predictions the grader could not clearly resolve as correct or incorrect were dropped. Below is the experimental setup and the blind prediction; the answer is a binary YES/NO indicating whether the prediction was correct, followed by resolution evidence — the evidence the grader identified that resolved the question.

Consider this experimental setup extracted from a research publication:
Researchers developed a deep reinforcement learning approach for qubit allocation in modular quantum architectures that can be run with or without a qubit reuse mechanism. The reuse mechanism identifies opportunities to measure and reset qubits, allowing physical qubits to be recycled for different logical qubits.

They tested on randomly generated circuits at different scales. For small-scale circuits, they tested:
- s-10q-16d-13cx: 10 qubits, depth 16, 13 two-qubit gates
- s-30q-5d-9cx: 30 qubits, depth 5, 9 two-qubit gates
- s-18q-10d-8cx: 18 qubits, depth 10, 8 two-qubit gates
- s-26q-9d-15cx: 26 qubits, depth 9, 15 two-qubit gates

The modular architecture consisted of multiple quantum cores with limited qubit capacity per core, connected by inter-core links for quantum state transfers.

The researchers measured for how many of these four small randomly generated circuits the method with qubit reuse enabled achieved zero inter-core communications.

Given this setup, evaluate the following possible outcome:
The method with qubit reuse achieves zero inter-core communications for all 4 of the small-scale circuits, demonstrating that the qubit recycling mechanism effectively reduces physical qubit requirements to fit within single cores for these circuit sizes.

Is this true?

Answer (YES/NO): YES